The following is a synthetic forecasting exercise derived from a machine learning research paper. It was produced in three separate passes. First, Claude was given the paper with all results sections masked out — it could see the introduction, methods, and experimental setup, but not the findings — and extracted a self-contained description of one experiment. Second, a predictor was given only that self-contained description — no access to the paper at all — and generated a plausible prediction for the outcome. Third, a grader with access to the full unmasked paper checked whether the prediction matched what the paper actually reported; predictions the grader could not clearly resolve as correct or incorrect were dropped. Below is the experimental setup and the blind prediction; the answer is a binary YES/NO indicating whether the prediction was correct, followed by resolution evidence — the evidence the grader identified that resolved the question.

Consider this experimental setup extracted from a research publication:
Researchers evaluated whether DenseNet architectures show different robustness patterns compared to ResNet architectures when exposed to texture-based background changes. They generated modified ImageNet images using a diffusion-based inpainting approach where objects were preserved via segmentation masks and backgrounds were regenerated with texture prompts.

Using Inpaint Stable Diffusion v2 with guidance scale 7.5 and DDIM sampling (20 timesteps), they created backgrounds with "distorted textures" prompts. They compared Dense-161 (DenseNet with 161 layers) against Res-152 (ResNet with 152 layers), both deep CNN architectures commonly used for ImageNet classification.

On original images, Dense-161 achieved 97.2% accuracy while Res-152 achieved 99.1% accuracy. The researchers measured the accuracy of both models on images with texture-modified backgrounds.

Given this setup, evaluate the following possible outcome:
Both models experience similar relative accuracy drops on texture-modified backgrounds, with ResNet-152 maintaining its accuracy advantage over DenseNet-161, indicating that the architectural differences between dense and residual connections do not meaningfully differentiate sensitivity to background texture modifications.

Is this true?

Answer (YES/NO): NO